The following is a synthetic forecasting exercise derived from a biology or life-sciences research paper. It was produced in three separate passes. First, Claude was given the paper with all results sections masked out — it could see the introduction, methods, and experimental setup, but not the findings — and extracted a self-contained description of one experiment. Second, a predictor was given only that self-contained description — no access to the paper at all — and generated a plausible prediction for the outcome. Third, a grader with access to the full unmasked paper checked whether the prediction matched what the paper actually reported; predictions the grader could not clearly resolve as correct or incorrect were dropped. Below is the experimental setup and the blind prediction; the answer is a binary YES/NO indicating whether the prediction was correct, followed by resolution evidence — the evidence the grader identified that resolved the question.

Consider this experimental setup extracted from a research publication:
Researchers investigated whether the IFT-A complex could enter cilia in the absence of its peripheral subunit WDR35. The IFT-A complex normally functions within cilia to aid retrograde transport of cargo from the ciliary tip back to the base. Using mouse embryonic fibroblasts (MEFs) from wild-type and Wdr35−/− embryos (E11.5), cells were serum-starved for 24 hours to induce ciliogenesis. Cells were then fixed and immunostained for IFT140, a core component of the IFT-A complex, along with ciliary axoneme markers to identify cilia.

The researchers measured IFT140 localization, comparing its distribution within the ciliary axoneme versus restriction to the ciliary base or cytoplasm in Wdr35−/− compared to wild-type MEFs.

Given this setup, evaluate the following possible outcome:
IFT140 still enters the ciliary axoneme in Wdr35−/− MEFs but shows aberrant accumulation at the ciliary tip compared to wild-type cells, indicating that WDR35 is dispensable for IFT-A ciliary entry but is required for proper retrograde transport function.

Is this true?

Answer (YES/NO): NO